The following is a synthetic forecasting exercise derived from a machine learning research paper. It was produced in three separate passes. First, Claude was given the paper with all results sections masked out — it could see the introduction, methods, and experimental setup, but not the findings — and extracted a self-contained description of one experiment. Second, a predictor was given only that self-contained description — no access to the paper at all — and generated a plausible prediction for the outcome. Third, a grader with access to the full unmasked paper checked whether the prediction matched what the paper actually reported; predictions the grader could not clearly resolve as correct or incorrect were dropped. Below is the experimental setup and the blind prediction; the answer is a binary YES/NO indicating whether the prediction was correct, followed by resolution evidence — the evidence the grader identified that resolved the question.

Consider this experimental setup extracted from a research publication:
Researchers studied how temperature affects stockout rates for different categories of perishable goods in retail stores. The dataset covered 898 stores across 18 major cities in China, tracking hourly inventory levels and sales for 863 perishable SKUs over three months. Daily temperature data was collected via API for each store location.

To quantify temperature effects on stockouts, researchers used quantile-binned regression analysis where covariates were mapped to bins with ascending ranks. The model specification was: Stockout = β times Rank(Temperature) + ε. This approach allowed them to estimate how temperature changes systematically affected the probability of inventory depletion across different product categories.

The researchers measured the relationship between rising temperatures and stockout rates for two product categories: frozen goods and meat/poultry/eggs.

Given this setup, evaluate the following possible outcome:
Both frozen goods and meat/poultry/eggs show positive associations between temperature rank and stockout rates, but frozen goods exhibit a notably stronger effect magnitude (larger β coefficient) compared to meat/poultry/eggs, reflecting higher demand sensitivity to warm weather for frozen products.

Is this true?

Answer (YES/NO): NO